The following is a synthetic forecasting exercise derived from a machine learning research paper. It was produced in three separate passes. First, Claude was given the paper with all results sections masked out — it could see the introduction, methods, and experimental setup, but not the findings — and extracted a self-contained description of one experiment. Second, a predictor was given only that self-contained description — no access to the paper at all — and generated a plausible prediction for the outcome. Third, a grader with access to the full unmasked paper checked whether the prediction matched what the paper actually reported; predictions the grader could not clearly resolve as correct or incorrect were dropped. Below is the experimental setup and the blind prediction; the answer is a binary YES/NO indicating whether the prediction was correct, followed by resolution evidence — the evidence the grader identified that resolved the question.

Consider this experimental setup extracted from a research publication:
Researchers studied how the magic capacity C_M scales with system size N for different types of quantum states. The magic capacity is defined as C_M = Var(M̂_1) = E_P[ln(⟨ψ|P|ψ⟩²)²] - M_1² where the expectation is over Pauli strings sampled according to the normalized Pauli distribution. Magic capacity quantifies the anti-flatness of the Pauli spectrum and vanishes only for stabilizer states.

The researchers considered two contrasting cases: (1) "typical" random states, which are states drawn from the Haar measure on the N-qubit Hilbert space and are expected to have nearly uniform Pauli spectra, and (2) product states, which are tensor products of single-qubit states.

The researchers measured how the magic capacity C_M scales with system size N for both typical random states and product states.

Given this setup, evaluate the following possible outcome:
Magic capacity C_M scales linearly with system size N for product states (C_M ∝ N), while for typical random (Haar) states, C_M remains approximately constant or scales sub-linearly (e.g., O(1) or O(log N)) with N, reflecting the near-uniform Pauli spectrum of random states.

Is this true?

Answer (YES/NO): YES